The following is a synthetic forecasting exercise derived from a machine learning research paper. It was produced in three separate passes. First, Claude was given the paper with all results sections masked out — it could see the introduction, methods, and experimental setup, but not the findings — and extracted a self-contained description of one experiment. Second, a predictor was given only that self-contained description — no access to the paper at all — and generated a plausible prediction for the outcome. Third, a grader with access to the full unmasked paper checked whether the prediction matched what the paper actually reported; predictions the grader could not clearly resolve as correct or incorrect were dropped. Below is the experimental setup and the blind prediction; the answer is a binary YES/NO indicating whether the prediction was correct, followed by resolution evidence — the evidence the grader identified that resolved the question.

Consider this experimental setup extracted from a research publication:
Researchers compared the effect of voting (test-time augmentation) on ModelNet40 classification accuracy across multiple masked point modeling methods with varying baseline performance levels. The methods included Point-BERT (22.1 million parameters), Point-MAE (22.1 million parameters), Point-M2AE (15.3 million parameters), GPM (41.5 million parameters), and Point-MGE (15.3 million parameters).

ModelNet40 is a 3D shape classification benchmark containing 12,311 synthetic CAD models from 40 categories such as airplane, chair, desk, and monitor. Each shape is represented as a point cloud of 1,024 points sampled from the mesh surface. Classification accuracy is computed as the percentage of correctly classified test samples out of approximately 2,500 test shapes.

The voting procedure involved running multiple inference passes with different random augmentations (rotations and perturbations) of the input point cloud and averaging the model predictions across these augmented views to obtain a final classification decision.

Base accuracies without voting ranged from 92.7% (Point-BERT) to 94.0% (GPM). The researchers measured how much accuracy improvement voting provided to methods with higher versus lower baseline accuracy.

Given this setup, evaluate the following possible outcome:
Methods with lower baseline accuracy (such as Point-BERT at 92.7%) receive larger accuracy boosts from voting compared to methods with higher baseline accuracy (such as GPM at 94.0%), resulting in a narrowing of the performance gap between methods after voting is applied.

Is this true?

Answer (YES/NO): YES